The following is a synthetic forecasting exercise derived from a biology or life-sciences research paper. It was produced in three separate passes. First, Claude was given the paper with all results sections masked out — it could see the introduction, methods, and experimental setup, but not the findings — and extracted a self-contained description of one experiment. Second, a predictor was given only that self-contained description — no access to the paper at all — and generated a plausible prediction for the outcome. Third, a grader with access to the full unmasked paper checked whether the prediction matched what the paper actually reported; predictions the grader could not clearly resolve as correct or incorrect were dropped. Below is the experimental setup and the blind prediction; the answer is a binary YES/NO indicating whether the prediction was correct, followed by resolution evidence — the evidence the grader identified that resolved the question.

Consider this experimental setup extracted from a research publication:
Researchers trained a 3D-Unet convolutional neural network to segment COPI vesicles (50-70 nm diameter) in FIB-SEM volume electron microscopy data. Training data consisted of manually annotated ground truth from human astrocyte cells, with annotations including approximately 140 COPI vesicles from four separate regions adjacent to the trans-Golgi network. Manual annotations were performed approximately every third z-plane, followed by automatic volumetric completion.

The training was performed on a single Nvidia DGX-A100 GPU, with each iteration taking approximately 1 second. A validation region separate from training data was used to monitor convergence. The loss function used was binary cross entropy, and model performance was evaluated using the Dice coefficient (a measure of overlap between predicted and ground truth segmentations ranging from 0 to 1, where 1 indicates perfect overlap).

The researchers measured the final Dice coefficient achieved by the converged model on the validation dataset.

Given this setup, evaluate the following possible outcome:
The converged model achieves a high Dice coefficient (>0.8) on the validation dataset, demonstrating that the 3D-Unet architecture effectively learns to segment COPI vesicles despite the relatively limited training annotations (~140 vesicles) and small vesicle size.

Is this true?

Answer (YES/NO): NO